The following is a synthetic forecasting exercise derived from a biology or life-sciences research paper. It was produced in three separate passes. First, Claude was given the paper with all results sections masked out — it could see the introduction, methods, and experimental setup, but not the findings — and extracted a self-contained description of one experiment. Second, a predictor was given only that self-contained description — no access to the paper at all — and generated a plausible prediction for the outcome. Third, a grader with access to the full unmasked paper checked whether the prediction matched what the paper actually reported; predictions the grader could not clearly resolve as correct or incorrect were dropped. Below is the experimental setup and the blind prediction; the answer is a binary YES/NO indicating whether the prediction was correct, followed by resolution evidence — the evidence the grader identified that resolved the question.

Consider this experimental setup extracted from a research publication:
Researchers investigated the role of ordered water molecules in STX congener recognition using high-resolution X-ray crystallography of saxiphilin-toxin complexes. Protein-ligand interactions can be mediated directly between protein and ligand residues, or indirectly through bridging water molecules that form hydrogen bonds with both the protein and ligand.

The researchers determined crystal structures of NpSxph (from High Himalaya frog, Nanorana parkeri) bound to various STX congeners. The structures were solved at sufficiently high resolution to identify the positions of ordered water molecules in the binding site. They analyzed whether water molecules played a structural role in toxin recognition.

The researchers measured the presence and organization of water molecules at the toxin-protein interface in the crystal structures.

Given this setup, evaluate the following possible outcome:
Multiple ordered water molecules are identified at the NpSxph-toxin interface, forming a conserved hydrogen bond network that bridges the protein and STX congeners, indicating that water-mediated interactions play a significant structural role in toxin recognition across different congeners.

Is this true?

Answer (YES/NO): YES